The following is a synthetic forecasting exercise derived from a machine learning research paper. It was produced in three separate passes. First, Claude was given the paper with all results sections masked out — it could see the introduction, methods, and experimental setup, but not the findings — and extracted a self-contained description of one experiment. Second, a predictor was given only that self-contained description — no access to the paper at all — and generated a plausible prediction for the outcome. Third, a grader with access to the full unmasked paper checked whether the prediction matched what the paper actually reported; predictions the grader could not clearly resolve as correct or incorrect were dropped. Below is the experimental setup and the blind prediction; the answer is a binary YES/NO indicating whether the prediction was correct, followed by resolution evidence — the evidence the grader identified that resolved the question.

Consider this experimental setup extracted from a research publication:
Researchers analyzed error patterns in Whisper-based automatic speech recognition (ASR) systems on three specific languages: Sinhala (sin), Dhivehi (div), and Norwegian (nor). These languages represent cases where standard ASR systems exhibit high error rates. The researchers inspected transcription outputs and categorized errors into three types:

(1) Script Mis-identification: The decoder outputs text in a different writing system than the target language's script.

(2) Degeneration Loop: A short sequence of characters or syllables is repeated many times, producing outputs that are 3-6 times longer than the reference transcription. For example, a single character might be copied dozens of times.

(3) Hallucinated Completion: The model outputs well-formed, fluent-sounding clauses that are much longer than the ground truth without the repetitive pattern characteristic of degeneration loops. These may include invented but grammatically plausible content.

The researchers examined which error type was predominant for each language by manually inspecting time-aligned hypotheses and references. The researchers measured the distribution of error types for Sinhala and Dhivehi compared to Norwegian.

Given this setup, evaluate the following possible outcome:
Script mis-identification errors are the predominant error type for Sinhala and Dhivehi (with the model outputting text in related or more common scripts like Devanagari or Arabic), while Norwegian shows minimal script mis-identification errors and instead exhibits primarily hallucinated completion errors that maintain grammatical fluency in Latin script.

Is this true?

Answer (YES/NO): NO